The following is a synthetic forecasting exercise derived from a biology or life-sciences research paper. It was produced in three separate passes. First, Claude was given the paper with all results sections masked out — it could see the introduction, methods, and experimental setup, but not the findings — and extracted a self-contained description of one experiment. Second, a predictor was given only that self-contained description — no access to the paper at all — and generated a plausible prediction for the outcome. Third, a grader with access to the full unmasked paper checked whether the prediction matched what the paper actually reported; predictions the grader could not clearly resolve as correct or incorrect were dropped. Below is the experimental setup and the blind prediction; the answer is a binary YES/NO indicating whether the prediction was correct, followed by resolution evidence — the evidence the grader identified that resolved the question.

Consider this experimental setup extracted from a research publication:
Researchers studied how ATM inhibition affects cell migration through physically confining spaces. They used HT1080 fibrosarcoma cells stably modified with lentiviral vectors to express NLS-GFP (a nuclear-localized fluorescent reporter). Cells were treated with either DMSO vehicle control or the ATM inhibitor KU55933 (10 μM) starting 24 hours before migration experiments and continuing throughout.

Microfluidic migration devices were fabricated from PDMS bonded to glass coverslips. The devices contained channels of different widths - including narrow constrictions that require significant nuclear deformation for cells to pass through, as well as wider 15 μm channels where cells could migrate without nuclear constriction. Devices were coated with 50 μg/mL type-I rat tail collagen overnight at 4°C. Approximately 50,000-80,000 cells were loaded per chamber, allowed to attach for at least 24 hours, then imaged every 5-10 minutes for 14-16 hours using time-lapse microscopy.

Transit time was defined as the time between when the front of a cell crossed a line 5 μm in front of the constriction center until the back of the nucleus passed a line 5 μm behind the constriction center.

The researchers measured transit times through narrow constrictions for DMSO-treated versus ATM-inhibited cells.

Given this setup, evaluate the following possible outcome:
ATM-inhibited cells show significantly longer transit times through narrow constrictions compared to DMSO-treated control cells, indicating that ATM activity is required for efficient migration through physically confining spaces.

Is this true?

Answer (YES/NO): NO